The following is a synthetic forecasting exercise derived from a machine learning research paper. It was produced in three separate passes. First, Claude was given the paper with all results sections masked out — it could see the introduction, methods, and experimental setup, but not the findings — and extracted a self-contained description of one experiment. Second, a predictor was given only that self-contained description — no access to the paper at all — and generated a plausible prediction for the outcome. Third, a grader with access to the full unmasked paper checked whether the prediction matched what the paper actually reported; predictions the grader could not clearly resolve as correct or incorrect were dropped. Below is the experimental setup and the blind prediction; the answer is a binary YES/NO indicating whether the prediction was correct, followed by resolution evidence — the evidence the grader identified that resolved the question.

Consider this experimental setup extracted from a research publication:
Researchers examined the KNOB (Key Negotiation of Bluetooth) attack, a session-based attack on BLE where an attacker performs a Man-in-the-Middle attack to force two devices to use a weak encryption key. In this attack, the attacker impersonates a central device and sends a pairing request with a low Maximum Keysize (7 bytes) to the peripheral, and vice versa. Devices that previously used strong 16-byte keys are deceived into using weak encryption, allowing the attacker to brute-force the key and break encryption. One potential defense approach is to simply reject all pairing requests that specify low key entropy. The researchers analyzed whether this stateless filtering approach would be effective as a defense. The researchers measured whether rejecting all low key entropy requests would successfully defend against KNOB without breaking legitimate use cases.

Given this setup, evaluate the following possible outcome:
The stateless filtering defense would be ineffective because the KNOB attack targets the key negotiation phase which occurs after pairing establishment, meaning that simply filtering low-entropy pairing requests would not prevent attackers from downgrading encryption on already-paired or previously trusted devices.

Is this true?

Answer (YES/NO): NO